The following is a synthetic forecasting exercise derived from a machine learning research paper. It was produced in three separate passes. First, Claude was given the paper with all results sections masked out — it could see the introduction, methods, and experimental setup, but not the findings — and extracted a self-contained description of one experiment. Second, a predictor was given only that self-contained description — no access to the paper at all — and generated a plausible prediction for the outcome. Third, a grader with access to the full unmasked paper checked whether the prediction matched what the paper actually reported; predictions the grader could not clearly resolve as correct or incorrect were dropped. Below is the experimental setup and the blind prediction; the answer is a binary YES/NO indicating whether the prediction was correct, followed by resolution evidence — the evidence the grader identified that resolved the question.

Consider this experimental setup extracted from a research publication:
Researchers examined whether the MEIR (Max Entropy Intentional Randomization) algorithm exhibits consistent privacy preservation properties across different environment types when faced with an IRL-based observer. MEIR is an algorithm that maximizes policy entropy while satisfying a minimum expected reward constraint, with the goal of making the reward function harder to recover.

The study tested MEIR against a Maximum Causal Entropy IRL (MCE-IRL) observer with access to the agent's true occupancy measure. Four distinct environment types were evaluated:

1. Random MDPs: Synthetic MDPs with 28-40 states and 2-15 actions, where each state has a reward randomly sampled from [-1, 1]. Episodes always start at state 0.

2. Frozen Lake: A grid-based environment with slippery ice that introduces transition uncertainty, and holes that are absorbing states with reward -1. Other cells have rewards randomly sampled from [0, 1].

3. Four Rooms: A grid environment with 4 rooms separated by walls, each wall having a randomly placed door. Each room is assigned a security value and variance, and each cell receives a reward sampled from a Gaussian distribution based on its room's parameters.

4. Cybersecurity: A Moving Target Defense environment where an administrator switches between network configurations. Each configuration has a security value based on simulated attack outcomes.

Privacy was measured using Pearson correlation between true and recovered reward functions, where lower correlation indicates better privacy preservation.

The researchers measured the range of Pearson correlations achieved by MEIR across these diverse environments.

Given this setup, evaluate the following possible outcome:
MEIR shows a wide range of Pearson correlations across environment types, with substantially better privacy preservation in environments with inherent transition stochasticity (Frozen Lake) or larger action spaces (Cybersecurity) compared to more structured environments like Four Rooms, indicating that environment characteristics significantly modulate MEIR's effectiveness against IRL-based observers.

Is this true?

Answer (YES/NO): NO